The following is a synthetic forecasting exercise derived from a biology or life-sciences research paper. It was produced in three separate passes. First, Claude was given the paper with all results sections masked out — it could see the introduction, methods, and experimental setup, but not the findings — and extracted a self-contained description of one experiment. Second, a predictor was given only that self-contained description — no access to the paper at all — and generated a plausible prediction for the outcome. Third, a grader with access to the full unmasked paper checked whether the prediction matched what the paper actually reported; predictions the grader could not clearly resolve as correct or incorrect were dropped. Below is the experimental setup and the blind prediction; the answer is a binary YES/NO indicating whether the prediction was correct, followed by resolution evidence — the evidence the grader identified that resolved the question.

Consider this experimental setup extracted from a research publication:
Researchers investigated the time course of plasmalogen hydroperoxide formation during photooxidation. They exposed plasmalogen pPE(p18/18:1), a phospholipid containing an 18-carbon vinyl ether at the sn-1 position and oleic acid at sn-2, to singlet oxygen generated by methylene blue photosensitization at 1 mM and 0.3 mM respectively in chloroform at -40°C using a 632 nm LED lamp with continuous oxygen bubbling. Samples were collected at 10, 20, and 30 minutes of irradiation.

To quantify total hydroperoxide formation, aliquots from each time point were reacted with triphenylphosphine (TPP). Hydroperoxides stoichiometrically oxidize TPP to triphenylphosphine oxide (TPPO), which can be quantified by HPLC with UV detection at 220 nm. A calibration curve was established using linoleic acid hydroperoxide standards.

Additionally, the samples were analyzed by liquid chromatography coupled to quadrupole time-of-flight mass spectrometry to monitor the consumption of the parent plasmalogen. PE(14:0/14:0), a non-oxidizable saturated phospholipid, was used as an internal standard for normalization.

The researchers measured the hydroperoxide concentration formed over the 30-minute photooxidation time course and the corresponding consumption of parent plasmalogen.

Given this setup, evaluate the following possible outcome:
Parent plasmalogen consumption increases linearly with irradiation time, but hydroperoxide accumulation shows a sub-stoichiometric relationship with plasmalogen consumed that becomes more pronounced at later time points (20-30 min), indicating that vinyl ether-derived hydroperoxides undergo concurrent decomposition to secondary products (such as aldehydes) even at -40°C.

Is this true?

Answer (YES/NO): NO